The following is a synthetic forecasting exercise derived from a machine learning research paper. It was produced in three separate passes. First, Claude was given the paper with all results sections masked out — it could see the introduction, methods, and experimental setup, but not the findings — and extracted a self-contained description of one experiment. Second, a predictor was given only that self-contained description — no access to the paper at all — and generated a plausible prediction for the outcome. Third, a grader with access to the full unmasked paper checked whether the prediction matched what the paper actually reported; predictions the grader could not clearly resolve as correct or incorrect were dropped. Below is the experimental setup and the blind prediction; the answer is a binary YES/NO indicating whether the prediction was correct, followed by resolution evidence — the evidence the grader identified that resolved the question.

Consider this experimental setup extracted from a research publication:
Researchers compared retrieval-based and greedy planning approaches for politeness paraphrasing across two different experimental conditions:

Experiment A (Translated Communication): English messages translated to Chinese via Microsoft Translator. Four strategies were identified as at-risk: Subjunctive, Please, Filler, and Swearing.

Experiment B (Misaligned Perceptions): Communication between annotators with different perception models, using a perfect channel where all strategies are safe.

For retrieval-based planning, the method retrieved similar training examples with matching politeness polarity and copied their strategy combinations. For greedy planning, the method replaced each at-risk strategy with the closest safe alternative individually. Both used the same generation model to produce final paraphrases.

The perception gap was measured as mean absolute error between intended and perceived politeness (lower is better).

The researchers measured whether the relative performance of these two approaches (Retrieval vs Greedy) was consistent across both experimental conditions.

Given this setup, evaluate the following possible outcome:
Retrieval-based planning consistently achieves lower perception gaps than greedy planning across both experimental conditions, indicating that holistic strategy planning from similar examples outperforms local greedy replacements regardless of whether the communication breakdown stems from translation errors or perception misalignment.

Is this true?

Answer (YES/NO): NO